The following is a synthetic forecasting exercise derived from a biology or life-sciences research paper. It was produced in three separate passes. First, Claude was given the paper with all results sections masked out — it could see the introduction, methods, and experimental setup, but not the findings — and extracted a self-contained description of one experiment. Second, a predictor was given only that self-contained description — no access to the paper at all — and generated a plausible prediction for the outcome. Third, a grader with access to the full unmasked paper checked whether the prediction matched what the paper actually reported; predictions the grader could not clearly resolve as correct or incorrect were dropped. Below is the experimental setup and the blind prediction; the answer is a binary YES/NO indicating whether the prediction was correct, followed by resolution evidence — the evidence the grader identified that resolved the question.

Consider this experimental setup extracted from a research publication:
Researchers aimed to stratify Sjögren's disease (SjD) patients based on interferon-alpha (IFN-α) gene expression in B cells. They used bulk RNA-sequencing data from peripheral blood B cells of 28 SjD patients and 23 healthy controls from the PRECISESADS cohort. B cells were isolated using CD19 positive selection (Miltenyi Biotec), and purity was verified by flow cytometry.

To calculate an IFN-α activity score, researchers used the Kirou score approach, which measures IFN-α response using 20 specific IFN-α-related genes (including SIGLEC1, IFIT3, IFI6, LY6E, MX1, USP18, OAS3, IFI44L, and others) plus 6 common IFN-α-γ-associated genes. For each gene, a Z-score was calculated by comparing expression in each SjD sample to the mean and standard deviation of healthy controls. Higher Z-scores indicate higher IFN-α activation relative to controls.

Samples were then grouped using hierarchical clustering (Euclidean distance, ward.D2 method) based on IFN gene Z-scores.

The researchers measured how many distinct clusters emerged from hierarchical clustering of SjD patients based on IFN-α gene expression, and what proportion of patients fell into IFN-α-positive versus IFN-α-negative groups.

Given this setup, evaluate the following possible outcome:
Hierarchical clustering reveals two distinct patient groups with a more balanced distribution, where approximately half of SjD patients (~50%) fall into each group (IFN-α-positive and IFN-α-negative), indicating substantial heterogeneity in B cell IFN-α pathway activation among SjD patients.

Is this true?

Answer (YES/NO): NO